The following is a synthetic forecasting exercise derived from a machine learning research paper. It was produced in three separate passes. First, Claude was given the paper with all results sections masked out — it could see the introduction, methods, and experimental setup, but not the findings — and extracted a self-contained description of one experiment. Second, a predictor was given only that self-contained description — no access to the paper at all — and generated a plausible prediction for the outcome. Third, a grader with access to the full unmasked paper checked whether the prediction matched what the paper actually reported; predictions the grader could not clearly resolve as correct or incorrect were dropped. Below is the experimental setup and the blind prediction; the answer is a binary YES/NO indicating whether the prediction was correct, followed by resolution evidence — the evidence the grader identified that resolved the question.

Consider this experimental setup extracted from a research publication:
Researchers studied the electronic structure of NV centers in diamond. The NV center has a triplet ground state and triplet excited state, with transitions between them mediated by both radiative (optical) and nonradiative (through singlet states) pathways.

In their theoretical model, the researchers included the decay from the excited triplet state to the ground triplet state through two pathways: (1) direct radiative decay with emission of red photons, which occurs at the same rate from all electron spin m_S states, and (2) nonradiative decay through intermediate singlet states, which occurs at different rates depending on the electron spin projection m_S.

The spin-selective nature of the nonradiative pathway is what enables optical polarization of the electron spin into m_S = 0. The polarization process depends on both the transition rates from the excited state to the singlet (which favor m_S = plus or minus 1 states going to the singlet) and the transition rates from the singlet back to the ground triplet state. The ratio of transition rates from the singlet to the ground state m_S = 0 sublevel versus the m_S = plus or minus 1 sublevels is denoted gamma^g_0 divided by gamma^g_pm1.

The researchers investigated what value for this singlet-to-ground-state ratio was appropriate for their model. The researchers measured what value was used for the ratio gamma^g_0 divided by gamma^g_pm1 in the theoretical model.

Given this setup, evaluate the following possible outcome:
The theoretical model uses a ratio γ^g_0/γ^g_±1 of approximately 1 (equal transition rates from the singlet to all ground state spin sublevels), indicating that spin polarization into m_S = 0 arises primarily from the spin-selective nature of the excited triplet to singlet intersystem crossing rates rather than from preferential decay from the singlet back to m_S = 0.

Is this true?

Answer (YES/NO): YES